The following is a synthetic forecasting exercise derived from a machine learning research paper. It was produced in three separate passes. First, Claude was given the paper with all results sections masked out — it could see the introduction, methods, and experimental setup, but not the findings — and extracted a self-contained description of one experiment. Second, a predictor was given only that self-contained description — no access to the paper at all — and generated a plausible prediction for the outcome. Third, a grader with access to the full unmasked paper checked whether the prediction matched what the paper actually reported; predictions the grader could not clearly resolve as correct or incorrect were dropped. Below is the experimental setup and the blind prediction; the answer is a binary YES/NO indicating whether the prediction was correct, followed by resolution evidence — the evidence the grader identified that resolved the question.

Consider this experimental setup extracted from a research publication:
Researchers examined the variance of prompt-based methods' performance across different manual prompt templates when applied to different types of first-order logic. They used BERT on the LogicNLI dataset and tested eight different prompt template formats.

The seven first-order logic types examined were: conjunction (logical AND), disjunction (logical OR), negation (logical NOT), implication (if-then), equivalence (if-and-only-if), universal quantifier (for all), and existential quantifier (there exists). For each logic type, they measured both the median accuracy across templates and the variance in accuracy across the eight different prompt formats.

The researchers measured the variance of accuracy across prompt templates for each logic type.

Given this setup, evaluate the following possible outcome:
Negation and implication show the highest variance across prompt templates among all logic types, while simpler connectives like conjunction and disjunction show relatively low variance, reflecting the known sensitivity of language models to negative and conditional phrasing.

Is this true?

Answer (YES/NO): NO